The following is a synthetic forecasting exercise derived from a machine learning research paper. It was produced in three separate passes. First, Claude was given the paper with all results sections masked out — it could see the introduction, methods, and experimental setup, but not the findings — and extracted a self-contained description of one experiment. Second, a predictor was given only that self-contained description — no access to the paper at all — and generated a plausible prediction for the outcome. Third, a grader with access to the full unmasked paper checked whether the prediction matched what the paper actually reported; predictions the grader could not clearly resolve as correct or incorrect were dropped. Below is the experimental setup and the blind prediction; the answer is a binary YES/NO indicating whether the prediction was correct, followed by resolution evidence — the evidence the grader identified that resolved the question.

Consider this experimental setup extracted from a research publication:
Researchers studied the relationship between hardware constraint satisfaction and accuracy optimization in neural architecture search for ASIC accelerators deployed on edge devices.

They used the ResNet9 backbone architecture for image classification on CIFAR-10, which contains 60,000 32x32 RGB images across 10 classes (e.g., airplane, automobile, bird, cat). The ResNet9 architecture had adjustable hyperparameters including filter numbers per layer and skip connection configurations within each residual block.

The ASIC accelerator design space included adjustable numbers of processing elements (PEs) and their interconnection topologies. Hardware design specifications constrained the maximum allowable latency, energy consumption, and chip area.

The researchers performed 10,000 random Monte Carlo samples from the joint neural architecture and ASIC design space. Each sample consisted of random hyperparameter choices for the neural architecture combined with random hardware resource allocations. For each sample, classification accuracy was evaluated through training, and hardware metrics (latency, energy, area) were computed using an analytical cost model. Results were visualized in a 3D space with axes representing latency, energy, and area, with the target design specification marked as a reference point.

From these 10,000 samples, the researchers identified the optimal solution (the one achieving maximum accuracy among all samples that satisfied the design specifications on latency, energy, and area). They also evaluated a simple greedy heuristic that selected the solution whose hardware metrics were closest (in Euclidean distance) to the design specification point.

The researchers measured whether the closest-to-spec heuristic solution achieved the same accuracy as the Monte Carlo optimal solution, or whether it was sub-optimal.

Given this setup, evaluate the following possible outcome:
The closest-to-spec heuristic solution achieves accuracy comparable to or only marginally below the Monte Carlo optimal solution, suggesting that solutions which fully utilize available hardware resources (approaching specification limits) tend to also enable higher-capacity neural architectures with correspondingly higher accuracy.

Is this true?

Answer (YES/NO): NO